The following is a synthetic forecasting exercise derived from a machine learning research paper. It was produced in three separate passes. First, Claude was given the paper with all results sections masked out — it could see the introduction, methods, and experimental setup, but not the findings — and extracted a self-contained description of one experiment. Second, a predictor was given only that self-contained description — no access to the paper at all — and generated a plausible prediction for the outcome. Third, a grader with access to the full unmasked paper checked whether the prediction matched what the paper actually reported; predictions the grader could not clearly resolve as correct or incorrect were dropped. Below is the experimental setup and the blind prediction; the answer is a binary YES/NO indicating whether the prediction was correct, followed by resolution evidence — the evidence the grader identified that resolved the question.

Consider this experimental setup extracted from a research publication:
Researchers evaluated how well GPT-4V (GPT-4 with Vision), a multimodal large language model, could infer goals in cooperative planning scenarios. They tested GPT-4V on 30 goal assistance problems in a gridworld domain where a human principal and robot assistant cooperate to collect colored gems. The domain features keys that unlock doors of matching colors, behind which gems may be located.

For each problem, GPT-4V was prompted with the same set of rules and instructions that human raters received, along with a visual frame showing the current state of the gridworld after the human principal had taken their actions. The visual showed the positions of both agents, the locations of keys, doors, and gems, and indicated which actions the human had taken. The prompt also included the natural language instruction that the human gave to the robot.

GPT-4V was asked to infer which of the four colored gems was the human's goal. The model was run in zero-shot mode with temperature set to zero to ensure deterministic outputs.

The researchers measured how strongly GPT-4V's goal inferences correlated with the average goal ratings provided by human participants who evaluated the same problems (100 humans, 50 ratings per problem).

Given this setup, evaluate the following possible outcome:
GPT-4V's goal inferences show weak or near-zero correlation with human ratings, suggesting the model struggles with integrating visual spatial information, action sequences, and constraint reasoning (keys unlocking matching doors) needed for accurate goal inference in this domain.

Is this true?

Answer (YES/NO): YES